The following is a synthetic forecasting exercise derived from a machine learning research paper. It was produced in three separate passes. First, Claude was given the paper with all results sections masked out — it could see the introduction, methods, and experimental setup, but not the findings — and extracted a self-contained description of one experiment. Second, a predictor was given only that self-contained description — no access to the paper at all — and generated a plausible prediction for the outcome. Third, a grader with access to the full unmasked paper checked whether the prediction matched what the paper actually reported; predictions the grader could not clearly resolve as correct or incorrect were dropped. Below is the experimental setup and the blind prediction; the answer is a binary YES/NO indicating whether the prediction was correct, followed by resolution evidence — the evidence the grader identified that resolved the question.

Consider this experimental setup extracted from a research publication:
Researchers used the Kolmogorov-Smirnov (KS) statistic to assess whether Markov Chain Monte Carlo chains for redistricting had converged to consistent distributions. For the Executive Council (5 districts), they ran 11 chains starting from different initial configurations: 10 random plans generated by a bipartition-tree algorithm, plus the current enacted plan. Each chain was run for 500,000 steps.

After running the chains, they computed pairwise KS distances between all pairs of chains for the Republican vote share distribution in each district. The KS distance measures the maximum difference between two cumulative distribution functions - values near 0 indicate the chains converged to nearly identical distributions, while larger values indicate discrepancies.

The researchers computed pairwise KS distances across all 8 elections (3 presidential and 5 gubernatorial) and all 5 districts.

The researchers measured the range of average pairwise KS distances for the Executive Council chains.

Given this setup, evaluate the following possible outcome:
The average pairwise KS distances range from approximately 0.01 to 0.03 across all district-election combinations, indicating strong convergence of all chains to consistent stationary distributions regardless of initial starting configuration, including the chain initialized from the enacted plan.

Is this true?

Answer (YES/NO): NO